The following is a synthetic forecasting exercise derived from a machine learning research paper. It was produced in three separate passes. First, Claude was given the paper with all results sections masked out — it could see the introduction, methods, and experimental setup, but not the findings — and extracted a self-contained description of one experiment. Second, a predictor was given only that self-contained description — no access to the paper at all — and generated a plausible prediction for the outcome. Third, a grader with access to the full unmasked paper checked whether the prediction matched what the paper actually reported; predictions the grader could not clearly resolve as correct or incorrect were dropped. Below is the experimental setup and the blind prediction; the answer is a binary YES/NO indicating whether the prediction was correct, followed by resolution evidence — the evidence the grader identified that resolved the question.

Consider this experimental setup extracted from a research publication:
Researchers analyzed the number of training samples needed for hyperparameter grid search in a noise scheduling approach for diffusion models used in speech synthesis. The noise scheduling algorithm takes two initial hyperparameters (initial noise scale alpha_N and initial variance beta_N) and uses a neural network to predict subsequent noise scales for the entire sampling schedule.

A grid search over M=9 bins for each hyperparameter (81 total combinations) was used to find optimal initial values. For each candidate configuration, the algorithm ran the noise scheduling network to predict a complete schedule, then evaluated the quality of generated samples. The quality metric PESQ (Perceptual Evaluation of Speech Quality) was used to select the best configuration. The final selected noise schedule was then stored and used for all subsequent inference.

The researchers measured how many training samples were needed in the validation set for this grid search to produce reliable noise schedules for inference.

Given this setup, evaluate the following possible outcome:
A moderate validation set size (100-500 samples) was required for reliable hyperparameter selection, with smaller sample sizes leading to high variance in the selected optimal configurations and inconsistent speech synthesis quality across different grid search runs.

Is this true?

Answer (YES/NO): NO